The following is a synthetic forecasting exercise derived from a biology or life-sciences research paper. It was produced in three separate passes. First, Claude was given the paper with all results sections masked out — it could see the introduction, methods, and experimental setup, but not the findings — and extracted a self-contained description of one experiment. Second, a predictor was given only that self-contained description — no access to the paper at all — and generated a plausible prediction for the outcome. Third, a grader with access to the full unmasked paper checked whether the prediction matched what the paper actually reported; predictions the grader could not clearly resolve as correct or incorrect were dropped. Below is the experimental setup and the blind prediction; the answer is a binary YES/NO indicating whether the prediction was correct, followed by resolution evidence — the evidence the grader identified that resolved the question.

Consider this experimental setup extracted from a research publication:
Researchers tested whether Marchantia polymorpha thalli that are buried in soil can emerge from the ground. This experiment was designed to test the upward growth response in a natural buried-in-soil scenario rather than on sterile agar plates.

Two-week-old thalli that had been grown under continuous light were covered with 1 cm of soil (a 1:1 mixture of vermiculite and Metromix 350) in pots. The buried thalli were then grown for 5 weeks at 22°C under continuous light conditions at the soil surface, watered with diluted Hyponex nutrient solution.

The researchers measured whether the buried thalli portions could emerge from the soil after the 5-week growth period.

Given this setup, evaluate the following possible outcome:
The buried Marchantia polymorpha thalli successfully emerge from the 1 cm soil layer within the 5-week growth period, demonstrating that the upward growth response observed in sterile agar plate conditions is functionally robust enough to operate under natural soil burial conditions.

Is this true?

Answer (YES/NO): YES